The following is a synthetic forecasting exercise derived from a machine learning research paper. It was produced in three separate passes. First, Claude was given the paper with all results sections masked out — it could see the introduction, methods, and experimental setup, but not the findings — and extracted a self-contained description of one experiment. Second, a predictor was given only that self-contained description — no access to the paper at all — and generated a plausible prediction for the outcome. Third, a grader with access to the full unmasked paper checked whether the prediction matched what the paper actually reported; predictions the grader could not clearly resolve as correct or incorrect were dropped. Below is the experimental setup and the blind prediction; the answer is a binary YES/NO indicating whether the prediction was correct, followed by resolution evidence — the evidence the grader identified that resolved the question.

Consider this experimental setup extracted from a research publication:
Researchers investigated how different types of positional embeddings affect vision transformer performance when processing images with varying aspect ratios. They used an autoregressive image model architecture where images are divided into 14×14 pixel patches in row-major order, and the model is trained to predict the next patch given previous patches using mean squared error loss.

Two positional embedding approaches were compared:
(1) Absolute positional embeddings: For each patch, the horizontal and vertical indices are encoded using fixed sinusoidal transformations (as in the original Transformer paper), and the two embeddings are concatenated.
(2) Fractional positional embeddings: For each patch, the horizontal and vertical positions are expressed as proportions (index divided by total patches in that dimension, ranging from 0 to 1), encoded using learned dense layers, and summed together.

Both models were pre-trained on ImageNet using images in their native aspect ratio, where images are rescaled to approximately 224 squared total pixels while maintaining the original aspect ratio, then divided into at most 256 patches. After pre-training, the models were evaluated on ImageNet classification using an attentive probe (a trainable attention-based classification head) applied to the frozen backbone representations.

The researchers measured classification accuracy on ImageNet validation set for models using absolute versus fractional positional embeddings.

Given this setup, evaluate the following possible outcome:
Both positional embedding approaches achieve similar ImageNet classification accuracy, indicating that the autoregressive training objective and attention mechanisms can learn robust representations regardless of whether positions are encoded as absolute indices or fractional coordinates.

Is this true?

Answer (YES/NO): NO